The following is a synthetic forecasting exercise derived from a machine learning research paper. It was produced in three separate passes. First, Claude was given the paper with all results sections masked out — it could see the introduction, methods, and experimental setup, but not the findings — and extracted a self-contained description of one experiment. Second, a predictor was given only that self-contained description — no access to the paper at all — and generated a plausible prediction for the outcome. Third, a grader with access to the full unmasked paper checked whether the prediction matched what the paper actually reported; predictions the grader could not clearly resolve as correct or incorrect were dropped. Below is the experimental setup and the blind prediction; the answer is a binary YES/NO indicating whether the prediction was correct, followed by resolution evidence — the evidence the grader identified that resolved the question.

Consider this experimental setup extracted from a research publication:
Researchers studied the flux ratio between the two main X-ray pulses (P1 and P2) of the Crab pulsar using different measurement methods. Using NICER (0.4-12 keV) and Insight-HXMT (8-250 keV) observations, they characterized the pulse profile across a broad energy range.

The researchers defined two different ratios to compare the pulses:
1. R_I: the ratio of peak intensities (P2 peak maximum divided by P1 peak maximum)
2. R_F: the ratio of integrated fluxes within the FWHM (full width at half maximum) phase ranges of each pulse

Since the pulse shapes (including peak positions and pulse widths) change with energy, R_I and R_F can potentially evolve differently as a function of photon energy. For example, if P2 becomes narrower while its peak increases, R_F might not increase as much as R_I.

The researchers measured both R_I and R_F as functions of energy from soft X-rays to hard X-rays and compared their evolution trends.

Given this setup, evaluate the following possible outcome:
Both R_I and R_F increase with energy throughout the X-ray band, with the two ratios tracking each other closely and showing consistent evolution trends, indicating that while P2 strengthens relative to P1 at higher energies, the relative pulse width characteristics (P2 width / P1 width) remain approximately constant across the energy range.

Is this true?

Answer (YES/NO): NO